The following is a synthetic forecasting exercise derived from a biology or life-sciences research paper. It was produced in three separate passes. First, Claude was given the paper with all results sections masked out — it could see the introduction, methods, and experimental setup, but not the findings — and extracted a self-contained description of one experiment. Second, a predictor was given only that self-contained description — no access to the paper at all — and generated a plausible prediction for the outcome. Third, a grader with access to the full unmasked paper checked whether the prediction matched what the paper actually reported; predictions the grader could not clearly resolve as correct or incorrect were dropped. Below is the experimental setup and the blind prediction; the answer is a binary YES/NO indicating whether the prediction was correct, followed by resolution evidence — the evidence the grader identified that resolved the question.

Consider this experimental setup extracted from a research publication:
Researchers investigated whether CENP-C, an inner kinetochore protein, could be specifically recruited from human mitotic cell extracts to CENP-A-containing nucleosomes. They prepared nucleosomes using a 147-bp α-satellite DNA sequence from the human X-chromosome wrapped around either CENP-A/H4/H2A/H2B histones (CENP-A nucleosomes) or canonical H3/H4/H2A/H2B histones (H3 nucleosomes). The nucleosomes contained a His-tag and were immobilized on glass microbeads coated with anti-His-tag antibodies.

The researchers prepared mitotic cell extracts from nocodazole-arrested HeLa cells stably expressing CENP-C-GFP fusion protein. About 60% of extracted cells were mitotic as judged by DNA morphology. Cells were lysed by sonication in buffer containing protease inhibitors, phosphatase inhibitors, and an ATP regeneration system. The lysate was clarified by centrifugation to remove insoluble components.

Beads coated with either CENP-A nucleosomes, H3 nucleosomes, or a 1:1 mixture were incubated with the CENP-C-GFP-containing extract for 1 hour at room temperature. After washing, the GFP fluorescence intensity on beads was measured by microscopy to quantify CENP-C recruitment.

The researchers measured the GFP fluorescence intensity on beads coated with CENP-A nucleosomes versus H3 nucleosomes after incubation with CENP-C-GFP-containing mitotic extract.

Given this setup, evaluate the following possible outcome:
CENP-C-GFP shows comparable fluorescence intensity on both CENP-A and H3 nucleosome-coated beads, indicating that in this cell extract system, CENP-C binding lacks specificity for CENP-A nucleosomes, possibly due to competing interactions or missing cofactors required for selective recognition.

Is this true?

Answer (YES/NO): NO